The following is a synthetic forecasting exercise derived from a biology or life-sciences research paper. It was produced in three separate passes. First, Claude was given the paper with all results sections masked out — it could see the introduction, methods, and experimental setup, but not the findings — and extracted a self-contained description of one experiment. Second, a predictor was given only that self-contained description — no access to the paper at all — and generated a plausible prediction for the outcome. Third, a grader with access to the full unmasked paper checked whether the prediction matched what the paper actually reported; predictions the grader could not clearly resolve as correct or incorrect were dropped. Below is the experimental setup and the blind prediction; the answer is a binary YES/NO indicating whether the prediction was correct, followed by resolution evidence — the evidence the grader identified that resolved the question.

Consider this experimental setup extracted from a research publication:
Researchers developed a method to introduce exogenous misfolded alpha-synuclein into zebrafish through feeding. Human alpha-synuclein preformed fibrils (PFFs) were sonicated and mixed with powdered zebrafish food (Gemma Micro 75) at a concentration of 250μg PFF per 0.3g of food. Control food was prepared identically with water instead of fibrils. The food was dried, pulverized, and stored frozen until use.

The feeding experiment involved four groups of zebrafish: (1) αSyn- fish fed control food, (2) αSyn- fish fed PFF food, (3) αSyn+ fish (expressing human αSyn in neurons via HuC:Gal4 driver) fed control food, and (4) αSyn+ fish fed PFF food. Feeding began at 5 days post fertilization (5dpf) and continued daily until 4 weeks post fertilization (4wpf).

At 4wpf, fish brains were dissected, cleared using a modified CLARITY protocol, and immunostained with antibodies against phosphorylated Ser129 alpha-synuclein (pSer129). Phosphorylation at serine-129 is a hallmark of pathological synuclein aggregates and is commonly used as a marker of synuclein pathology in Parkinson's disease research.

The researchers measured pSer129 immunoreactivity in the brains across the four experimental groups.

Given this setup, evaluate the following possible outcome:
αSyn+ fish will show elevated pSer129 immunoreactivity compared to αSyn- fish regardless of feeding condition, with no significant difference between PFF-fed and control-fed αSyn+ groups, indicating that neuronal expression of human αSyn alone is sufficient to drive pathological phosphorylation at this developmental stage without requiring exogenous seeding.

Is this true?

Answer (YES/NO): NO